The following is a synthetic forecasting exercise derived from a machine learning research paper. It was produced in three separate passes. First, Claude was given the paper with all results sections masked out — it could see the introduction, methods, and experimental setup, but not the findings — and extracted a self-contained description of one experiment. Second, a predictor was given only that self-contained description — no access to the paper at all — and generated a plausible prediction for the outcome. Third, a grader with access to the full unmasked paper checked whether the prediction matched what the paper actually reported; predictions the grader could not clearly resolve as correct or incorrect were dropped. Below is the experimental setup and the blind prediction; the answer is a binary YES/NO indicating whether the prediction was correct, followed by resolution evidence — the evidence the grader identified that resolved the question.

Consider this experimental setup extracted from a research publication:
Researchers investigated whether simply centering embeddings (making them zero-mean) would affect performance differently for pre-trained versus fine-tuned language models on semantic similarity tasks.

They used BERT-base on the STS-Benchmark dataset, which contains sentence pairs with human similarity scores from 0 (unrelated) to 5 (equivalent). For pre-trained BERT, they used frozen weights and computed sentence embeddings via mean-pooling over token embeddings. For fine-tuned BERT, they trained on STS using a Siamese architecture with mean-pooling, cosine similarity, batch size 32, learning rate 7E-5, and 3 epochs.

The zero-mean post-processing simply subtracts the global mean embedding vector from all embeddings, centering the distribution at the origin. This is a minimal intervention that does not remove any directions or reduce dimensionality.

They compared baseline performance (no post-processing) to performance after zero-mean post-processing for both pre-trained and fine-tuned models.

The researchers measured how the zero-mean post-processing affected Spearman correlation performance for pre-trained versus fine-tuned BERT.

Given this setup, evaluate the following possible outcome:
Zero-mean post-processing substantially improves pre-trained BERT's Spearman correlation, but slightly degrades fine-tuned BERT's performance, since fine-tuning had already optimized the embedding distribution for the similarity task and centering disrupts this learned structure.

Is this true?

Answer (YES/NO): NO